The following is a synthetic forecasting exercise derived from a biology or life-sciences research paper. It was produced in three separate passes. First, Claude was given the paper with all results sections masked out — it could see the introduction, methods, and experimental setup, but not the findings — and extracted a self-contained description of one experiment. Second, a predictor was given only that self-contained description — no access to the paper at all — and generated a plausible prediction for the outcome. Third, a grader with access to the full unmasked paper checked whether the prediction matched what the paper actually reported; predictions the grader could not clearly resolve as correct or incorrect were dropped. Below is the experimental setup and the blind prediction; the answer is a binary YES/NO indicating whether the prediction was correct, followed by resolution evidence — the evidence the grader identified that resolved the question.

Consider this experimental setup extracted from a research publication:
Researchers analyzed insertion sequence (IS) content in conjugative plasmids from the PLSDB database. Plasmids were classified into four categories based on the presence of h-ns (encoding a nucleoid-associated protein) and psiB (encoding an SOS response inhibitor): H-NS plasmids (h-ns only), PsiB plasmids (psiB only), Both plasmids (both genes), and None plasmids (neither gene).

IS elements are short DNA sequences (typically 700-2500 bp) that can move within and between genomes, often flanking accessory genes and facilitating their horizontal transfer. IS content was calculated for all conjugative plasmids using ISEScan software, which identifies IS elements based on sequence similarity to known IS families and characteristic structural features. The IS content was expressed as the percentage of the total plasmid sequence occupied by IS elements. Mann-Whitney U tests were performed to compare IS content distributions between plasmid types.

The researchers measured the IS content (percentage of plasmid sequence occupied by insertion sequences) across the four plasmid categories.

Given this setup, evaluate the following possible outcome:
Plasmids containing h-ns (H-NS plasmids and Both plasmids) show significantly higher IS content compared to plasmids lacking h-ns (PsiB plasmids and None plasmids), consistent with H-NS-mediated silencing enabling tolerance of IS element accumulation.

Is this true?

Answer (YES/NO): NO